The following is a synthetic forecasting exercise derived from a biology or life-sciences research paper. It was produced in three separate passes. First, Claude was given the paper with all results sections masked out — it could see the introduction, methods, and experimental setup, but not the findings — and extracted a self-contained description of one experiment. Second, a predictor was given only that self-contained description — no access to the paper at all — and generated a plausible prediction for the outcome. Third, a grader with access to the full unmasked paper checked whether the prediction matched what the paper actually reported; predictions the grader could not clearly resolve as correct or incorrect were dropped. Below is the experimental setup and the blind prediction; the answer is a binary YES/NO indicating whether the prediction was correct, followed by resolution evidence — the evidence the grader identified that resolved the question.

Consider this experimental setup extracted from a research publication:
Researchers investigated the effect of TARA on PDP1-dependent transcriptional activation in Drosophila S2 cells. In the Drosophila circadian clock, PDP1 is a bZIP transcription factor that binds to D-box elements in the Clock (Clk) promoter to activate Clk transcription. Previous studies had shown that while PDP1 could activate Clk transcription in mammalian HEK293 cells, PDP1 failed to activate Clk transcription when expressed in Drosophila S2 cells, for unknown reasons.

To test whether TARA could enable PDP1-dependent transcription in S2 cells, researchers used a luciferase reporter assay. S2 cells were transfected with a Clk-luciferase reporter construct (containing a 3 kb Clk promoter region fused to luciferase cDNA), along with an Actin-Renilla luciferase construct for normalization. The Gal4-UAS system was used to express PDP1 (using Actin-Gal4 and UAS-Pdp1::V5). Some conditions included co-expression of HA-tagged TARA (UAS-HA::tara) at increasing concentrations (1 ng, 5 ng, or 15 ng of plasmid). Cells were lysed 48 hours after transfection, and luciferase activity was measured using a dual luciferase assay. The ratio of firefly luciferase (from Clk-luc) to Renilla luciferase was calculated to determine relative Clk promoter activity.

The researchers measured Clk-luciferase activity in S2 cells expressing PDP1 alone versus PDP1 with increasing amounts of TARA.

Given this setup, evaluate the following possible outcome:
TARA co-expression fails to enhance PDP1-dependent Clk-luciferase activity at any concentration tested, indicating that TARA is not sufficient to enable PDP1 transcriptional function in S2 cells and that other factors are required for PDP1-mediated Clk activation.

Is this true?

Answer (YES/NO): NO